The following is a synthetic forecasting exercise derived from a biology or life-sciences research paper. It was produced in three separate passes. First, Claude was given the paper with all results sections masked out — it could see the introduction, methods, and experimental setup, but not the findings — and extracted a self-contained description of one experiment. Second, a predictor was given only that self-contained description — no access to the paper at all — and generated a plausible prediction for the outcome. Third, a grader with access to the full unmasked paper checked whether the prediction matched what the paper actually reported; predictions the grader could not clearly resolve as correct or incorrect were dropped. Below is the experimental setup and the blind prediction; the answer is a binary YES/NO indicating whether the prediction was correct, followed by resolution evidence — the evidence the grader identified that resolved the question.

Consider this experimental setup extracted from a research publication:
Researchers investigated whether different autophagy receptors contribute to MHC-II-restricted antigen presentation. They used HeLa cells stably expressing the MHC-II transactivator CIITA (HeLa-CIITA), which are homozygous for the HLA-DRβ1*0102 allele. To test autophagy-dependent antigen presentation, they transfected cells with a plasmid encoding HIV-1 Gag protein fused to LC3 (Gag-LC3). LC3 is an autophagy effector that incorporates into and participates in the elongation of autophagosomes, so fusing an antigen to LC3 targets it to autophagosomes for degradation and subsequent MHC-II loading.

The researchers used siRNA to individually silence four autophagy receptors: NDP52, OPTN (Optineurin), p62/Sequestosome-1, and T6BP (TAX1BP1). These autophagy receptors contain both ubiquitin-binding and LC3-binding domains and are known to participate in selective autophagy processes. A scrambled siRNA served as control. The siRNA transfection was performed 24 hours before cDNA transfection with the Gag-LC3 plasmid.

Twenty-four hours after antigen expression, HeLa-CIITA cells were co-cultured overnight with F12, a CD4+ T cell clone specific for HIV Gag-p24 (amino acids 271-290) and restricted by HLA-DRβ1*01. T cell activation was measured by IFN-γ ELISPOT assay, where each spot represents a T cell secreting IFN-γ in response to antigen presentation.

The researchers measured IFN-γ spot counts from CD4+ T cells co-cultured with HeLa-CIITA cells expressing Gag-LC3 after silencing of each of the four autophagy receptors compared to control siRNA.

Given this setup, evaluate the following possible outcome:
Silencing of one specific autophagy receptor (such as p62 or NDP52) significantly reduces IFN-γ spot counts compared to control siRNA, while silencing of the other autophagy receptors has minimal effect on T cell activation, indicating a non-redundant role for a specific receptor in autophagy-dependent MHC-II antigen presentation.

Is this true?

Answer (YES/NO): NO